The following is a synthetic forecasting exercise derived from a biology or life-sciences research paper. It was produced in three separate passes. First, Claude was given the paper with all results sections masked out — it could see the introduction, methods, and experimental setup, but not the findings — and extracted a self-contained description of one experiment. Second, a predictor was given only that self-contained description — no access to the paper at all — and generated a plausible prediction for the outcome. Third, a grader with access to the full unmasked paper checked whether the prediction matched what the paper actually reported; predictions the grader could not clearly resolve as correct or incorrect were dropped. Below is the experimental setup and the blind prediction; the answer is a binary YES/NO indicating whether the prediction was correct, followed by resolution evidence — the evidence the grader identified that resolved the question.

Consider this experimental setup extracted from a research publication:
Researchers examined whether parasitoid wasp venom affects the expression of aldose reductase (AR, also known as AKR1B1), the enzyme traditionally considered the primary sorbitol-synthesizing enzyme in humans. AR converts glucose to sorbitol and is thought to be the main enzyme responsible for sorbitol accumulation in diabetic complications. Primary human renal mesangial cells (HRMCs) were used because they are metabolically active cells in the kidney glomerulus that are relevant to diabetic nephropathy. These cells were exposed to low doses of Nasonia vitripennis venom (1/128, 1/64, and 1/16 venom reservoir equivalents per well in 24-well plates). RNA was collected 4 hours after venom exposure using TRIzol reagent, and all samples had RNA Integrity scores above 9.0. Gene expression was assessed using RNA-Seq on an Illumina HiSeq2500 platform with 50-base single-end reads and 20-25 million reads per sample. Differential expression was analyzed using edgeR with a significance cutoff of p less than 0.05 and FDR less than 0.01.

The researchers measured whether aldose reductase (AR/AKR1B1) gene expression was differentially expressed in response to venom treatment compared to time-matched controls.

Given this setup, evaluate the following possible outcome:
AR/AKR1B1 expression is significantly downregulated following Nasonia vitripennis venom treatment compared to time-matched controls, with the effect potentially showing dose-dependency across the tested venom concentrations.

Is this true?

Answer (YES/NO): NO